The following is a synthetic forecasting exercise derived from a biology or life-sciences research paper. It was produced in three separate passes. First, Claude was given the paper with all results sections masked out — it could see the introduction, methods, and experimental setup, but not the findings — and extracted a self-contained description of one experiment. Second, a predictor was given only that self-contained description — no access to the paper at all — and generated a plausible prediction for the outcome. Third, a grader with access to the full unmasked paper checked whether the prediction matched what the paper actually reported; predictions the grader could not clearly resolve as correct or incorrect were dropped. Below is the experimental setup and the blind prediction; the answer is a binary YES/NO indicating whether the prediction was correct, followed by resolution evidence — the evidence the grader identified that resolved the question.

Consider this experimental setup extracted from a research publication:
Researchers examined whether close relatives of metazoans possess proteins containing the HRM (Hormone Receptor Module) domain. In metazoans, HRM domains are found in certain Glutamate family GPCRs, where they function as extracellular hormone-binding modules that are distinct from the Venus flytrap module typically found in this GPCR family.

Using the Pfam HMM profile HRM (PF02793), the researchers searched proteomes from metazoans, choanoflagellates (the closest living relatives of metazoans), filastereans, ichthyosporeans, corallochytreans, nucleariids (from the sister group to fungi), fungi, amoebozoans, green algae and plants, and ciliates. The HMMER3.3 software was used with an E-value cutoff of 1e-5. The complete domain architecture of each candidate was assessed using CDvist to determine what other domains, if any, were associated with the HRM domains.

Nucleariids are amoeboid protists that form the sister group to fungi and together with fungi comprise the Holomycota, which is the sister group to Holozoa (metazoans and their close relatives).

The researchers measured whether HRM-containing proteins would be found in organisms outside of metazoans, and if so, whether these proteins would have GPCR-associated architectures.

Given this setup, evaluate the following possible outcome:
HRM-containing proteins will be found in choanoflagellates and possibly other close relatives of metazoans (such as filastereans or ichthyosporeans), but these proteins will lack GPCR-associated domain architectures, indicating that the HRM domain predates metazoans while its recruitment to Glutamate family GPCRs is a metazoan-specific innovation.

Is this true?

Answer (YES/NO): NO